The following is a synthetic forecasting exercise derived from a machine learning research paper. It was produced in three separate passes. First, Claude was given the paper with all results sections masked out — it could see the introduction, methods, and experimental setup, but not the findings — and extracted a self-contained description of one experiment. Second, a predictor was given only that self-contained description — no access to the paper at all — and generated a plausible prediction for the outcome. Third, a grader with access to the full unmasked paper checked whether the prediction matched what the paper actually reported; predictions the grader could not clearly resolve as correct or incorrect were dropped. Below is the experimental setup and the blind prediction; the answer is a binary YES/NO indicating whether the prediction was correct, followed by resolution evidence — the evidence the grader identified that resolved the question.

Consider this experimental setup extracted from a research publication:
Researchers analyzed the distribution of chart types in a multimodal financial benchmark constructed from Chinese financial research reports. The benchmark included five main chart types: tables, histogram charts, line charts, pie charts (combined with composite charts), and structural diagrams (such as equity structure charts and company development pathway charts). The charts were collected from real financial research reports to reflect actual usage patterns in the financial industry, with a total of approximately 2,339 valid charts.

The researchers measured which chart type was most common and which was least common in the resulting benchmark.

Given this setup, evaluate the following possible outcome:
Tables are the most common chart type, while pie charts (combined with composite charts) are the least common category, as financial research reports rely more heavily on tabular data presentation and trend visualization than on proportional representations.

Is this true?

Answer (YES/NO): NO